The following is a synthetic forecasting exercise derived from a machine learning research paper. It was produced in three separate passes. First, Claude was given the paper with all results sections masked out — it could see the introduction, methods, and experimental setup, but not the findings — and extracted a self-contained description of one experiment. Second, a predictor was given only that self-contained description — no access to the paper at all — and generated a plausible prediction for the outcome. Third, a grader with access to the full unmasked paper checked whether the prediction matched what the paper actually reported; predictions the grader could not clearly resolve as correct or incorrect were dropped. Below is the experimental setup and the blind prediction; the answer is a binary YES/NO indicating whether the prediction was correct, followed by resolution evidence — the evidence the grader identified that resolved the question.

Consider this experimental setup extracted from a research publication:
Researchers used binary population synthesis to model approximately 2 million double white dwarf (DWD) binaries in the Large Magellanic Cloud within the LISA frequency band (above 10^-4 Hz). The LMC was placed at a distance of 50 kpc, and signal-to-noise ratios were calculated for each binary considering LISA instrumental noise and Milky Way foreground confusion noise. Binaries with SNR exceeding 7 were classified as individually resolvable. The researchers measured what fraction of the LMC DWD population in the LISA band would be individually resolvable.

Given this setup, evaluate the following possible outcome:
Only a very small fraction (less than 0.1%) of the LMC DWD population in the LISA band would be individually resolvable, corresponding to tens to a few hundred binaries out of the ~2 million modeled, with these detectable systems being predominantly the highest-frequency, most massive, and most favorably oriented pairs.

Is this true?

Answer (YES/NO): NO